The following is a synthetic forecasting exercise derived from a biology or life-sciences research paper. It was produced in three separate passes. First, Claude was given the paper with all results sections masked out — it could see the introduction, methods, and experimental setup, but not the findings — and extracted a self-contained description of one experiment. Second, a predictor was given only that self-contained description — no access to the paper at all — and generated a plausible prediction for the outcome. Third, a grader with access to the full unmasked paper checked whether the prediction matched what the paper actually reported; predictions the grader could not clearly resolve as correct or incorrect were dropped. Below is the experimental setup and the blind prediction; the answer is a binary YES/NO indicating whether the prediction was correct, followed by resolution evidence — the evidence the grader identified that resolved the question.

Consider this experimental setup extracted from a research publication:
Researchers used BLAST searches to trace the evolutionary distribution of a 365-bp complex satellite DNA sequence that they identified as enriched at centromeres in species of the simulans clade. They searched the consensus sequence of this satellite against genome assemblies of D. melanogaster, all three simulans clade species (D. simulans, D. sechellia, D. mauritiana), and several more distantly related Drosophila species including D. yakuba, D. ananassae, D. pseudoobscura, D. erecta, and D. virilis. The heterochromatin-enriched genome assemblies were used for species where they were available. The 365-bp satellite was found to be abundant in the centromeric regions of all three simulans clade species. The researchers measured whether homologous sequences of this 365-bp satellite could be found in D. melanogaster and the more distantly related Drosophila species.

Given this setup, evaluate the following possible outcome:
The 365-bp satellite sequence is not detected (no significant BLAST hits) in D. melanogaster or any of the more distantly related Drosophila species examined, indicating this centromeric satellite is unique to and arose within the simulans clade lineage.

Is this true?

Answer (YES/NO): YES